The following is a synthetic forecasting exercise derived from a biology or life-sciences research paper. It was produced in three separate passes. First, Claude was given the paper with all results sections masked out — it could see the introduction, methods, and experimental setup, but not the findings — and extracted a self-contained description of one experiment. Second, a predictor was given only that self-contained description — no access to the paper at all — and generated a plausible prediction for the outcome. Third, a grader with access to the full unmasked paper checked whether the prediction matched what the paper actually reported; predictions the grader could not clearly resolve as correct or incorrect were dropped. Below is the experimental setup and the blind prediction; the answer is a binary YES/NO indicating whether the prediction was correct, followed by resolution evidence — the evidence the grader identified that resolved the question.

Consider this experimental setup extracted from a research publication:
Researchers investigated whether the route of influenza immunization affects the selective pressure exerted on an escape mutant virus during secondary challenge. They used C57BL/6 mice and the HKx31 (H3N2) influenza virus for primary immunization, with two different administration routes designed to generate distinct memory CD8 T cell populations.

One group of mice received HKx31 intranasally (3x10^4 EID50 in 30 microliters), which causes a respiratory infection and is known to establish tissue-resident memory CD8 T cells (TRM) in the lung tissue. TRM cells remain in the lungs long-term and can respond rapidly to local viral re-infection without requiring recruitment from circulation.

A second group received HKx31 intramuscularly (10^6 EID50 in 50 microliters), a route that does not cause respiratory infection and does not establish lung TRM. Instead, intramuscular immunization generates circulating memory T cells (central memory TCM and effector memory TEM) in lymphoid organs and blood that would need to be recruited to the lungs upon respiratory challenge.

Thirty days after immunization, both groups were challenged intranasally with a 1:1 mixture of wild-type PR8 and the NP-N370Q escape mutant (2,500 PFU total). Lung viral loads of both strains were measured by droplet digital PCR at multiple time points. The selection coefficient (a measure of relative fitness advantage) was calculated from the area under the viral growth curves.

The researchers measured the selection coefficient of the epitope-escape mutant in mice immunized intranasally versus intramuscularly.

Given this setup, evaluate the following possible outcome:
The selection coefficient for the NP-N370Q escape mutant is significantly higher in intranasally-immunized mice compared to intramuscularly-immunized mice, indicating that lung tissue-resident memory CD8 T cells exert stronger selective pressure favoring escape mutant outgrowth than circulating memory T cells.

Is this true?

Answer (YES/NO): YES